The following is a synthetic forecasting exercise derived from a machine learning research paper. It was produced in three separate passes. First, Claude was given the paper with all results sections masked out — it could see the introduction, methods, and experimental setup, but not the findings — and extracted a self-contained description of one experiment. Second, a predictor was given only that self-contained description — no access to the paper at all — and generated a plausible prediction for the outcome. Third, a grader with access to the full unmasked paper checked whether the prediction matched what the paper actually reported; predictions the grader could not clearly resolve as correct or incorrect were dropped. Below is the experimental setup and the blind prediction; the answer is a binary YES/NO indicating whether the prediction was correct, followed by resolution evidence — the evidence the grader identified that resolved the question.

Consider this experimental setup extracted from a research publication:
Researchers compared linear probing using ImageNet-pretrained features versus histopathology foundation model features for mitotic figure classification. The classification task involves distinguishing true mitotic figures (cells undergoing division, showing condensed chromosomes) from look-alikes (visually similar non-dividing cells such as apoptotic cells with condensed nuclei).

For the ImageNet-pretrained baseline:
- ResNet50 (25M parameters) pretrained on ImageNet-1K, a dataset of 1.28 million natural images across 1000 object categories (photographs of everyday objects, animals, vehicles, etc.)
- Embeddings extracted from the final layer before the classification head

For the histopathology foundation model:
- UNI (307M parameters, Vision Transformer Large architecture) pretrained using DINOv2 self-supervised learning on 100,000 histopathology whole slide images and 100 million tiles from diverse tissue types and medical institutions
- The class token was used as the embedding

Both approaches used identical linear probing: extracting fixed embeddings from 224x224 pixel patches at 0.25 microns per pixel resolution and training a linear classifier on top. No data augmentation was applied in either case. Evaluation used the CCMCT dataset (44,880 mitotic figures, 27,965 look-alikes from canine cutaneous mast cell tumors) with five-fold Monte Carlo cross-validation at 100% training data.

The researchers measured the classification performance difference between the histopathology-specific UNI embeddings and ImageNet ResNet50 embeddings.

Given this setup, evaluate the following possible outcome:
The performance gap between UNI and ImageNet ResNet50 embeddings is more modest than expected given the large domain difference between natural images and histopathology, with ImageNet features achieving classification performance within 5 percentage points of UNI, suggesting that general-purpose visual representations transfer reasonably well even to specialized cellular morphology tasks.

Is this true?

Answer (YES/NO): NO